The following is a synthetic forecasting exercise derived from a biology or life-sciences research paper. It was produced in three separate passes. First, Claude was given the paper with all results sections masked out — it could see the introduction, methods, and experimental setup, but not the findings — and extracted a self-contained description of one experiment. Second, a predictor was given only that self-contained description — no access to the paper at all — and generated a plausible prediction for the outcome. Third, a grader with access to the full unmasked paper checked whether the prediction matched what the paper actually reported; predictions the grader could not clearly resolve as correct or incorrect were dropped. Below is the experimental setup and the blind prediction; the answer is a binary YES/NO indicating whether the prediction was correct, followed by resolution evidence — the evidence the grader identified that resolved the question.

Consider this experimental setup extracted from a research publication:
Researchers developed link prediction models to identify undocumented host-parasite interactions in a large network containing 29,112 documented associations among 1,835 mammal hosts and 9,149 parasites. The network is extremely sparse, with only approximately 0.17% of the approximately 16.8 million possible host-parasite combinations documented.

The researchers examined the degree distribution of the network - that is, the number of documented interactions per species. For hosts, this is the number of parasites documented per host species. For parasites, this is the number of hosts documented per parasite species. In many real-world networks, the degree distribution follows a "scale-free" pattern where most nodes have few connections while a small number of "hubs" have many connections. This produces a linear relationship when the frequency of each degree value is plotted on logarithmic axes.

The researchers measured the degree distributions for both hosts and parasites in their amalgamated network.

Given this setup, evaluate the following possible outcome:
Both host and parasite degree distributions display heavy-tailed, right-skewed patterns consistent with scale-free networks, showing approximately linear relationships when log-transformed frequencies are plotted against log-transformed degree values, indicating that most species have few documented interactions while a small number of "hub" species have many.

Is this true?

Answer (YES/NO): YES